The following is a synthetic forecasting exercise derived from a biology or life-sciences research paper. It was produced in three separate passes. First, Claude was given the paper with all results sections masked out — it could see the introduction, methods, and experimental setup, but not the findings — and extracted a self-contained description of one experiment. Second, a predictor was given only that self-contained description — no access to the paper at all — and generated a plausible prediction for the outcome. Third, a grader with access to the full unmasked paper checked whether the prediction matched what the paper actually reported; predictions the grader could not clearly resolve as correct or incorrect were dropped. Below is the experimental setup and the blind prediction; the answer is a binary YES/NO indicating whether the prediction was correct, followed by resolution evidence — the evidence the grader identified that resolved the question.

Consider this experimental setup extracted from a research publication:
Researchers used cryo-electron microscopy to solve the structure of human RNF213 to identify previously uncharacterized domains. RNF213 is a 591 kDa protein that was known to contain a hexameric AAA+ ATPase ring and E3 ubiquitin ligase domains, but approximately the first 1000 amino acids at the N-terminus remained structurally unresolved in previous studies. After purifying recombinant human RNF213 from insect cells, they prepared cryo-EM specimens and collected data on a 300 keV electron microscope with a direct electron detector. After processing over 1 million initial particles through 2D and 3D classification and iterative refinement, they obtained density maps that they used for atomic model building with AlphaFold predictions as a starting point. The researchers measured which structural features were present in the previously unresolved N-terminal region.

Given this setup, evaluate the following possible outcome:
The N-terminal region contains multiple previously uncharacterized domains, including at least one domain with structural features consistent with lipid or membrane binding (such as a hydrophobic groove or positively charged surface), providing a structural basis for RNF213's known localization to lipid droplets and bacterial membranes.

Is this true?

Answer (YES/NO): NO